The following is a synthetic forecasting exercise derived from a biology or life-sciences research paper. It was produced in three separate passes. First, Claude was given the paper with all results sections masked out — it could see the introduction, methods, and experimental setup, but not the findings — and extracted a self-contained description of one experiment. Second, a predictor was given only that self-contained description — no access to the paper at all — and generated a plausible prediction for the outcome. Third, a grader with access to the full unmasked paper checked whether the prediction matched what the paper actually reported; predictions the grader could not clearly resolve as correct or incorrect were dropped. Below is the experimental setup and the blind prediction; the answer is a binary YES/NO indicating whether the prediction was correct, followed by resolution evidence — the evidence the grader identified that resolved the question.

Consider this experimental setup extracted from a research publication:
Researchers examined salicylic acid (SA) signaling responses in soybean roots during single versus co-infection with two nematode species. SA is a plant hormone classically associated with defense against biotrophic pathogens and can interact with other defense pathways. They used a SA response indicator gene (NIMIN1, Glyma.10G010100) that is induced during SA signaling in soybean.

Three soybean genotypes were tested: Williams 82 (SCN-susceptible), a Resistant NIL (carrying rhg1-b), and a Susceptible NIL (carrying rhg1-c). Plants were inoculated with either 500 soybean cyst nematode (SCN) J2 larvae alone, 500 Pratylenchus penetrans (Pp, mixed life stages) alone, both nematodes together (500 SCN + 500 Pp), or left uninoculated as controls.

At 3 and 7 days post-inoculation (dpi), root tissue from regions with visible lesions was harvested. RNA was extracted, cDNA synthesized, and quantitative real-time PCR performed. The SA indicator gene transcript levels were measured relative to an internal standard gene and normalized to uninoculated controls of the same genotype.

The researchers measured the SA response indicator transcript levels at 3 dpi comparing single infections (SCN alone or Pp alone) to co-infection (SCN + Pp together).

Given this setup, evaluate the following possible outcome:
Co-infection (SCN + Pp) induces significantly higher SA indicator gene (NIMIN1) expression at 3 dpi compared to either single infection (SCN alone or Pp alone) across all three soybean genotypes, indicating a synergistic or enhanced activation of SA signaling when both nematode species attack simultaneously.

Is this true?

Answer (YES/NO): NO